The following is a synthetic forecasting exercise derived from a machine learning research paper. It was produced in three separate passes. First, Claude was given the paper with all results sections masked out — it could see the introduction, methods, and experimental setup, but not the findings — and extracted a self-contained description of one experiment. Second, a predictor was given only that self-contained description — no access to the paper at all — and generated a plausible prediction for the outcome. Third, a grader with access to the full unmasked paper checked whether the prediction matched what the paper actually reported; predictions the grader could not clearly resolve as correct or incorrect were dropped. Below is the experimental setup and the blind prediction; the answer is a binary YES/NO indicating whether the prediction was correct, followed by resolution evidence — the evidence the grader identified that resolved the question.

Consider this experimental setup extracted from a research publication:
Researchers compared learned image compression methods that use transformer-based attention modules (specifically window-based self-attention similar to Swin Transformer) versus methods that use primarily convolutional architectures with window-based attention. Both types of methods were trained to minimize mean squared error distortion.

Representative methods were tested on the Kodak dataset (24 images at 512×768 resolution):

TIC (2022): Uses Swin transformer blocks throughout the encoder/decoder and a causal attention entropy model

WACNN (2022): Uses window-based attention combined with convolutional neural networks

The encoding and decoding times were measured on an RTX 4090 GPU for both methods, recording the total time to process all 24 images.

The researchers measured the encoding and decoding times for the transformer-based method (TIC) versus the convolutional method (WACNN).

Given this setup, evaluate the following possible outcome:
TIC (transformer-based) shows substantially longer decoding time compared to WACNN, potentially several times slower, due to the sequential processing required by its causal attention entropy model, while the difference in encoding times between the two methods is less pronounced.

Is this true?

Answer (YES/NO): YES